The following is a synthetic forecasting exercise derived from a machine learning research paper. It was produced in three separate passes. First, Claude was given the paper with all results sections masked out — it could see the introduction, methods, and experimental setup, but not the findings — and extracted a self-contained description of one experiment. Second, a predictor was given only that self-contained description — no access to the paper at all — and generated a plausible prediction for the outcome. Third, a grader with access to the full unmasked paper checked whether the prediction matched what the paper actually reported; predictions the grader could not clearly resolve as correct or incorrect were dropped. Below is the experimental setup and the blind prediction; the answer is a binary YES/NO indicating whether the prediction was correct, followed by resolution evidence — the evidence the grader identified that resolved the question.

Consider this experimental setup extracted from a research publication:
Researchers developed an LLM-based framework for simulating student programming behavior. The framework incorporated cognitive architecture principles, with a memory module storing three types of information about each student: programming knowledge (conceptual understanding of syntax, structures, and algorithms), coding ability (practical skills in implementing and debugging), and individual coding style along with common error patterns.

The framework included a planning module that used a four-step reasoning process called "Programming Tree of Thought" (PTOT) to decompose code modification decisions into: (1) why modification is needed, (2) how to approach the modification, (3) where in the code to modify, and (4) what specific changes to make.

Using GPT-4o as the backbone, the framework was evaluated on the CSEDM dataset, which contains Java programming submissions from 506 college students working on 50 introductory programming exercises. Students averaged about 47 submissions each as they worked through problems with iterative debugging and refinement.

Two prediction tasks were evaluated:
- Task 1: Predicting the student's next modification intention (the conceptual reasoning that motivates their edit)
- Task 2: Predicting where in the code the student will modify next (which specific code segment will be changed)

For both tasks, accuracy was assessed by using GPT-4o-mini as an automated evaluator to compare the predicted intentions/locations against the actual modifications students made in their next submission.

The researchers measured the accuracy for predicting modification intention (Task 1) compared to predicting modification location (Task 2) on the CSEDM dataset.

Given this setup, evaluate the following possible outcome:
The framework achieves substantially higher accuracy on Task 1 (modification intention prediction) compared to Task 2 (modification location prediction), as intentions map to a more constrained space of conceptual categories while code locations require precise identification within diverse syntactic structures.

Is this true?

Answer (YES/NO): NO